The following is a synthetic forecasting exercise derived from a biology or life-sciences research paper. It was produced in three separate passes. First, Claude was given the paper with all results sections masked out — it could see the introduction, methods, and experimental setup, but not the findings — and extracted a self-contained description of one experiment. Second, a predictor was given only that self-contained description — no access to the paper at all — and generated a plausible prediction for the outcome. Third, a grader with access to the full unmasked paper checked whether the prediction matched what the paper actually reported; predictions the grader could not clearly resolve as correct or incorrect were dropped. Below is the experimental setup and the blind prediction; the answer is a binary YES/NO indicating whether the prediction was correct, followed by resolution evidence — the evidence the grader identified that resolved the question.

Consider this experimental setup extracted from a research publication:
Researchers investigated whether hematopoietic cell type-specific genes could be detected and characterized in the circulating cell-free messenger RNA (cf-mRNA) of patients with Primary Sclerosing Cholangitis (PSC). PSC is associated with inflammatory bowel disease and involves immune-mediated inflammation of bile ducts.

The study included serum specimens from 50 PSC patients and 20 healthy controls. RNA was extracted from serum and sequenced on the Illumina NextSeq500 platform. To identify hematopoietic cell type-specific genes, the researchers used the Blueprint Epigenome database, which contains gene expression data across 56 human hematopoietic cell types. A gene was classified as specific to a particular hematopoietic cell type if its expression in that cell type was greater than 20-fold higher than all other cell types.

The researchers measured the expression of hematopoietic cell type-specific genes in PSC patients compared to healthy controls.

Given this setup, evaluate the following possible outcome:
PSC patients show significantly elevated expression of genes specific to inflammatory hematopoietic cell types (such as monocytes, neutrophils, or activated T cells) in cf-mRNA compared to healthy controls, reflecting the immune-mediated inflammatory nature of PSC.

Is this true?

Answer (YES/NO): YES